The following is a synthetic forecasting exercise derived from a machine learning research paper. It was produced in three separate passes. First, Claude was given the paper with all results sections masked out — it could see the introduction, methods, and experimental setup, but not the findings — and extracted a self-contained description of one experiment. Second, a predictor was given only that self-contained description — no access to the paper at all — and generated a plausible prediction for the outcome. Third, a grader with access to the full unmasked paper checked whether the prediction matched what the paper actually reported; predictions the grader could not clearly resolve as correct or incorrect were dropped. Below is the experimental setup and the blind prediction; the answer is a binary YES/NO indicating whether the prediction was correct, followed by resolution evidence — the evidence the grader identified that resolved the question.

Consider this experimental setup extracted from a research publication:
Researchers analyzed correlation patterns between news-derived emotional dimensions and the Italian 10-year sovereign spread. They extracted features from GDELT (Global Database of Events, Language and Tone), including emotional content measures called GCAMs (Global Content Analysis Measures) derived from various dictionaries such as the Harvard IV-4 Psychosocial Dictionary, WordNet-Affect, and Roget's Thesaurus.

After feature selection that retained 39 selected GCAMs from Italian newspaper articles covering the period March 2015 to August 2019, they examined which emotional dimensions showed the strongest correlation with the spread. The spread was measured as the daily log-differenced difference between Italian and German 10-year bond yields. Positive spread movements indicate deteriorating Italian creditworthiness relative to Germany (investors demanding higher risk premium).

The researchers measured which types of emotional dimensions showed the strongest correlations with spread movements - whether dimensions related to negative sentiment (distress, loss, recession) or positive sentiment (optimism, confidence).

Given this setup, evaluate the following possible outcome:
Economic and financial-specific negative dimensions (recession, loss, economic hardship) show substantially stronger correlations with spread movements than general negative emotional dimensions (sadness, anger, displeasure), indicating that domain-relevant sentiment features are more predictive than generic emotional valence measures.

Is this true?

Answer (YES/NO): NO